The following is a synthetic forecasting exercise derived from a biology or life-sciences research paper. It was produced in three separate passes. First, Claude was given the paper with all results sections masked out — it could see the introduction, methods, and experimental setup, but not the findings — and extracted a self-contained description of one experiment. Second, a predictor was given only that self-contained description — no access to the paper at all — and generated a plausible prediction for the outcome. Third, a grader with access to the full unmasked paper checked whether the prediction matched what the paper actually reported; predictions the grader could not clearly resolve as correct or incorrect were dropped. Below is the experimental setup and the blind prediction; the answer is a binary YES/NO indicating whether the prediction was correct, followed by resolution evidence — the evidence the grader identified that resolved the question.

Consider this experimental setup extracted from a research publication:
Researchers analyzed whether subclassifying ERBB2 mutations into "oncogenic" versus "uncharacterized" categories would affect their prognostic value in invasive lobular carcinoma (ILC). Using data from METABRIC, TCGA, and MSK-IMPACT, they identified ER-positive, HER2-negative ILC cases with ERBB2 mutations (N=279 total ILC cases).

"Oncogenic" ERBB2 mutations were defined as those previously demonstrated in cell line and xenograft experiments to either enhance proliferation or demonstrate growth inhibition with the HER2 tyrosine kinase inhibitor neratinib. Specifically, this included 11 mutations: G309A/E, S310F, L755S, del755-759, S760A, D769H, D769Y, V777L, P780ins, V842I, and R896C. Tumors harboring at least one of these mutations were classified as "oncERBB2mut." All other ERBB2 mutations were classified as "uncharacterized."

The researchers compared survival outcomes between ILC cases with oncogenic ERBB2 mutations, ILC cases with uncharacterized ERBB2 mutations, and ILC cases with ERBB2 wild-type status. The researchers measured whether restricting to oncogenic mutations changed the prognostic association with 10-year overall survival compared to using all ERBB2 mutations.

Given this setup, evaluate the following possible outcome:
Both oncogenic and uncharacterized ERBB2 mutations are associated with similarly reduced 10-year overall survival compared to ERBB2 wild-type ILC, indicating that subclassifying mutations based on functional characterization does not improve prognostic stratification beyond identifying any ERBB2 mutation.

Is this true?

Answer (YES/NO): NO